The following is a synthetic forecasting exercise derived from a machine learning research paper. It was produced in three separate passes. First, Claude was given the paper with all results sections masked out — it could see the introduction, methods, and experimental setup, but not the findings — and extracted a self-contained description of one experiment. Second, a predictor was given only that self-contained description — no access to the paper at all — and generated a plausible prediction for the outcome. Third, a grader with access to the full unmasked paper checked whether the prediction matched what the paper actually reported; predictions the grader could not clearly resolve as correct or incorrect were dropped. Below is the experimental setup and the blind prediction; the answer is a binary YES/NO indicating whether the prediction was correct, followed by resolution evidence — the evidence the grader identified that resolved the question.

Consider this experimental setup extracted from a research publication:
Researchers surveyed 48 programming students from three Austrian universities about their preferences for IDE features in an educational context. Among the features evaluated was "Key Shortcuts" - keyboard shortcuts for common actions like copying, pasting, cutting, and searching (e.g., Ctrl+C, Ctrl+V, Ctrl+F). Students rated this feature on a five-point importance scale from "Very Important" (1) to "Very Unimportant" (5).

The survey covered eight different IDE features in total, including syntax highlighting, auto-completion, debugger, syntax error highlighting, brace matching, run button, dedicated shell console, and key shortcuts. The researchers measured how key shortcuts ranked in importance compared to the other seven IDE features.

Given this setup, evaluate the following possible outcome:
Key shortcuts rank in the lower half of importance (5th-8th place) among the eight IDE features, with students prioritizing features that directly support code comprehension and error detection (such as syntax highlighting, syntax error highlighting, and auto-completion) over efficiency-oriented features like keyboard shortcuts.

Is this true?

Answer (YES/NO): YES